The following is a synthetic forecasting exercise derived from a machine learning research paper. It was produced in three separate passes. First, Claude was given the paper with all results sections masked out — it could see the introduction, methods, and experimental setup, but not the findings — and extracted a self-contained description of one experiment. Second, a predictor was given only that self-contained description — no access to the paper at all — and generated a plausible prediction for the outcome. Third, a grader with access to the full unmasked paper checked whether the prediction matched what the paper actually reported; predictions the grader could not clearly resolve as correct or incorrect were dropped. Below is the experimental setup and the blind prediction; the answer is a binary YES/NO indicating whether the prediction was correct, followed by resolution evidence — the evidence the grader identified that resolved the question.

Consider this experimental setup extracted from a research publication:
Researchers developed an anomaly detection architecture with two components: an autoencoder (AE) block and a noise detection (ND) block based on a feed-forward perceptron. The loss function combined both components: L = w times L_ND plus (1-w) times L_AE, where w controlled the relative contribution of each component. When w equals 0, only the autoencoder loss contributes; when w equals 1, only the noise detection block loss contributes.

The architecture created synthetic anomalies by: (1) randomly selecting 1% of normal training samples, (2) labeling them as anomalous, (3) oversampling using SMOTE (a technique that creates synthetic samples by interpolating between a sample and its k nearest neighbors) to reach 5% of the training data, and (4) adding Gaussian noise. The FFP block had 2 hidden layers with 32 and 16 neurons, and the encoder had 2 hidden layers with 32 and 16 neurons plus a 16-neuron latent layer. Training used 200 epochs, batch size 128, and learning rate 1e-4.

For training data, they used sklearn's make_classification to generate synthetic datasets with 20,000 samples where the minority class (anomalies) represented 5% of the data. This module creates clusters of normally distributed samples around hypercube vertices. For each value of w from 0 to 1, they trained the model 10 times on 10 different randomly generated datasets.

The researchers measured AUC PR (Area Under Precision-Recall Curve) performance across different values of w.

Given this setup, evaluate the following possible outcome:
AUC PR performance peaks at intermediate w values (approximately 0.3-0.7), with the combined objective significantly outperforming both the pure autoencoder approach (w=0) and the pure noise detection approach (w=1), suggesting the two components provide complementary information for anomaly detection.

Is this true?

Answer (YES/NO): NO